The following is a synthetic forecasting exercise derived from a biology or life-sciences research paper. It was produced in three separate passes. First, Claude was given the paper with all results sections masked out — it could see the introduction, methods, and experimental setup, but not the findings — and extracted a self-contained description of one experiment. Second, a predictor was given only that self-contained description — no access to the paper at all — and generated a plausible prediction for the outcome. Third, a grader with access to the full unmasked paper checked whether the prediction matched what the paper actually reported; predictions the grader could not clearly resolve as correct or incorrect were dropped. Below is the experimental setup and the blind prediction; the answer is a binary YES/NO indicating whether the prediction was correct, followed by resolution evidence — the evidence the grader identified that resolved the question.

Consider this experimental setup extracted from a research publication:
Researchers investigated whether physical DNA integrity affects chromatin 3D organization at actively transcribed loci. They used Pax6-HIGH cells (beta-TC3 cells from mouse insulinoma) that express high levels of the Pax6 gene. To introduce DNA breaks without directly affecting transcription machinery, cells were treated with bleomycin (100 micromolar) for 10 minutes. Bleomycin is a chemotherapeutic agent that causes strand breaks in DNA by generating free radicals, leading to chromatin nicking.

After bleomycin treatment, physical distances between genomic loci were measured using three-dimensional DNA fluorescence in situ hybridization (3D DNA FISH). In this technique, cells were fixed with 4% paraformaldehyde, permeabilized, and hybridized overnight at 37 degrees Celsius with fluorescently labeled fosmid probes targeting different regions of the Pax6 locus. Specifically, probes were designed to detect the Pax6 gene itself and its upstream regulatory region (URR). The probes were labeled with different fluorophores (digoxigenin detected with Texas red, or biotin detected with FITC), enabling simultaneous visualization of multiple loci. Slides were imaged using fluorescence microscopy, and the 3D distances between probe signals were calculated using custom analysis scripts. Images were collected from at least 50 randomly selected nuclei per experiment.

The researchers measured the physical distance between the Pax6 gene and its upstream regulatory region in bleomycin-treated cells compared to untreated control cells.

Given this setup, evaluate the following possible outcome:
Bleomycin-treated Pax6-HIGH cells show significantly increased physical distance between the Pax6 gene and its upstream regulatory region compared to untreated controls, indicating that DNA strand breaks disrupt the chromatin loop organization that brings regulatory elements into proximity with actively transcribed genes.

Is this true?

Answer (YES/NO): NO